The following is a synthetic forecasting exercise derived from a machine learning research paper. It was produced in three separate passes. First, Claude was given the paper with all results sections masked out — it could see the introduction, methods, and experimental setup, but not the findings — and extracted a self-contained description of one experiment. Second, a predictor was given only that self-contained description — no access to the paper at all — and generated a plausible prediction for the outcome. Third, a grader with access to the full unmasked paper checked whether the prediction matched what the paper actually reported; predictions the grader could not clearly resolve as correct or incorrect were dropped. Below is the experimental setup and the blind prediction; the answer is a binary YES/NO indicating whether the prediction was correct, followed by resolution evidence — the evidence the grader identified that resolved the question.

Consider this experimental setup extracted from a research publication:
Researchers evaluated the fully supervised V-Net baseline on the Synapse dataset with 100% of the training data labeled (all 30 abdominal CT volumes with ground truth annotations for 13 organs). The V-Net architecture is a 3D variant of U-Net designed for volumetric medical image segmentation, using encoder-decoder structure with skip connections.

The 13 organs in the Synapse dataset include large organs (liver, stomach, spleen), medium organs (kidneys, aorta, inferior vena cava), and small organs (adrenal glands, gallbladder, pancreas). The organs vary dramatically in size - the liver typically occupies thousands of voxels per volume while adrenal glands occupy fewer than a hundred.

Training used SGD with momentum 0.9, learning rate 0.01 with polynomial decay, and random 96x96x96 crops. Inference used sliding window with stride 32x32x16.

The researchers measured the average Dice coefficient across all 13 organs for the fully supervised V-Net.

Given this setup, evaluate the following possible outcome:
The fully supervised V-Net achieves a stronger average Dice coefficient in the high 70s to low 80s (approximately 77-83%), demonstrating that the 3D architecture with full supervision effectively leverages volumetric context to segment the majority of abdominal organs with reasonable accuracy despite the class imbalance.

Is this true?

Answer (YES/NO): NO